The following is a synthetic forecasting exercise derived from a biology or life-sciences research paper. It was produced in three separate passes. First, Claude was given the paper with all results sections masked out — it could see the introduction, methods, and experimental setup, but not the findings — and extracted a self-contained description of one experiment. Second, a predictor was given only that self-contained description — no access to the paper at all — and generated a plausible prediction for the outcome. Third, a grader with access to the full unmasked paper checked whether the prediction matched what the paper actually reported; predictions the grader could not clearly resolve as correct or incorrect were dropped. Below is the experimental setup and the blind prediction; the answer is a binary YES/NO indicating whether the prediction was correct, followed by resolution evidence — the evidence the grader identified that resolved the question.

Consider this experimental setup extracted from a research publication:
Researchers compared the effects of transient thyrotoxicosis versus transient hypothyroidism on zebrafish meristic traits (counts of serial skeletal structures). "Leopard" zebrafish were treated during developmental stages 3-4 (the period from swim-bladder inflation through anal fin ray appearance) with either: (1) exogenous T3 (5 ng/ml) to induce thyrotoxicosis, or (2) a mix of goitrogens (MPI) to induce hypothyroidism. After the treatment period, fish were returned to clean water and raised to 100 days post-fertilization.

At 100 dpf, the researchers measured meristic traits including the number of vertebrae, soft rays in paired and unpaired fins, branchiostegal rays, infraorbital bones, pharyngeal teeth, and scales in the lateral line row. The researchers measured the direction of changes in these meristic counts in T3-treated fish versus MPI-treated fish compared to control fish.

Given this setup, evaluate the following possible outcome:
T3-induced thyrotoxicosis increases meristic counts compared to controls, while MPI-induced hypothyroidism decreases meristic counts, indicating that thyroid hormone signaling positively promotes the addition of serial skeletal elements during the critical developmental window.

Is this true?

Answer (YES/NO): NO